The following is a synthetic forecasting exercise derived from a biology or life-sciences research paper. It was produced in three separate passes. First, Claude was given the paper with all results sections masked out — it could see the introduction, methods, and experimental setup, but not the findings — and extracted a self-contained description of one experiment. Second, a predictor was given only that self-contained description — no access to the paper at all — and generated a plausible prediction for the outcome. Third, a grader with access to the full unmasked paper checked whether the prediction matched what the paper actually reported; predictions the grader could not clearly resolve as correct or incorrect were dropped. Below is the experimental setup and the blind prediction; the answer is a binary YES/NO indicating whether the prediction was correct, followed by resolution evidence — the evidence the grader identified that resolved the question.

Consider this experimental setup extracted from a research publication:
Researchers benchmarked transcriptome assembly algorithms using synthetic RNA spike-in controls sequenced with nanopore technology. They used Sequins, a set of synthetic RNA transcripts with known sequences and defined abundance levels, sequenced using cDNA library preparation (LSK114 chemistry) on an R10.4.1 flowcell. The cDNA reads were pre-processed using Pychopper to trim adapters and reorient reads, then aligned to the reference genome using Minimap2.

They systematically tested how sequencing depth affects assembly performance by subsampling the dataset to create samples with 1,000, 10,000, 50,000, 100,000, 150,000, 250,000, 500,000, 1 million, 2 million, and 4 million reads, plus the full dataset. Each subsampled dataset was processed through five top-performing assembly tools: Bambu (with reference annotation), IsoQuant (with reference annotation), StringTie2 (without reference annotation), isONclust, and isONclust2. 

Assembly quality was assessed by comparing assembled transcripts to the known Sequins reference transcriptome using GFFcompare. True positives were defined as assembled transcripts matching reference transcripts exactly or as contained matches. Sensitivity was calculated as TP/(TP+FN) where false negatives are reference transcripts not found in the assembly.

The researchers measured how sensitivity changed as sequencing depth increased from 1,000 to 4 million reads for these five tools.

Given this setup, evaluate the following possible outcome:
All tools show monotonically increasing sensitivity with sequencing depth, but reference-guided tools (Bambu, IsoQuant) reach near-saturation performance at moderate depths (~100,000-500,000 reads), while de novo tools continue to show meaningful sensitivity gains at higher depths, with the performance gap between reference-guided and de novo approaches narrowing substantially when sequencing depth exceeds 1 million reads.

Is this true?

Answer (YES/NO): NO